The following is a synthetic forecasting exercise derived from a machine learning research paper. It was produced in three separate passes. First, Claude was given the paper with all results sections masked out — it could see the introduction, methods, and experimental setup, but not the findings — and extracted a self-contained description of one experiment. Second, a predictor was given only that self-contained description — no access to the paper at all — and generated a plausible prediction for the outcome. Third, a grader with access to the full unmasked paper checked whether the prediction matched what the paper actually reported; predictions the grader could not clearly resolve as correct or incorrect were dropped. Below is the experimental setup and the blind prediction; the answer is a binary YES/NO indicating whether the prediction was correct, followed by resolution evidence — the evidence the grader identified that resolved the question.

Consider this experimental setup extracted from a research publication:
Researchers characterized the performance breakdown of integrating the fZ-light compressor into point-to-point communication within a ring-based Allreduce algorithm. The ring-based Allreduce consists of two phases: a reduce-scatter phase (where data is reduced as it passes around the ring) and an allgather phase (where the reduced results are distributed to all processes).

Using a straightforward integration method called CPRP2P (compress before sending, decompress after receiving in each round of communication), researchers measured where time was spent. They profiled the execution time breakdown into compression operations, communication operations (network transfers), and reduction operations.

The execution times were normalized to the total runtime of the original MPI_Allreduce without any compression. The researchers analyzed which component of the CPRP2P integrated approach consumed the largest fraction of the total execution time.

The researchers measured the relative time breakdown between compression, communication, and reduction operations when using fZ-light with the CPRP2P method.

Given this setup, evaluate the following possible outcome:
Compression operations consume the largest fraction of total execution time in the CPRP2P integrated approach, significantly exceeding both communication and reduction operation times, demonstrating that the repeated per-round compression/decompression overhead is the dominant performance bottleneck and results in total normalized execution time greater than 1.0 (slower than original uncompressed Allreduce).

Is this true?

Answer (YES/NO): NO